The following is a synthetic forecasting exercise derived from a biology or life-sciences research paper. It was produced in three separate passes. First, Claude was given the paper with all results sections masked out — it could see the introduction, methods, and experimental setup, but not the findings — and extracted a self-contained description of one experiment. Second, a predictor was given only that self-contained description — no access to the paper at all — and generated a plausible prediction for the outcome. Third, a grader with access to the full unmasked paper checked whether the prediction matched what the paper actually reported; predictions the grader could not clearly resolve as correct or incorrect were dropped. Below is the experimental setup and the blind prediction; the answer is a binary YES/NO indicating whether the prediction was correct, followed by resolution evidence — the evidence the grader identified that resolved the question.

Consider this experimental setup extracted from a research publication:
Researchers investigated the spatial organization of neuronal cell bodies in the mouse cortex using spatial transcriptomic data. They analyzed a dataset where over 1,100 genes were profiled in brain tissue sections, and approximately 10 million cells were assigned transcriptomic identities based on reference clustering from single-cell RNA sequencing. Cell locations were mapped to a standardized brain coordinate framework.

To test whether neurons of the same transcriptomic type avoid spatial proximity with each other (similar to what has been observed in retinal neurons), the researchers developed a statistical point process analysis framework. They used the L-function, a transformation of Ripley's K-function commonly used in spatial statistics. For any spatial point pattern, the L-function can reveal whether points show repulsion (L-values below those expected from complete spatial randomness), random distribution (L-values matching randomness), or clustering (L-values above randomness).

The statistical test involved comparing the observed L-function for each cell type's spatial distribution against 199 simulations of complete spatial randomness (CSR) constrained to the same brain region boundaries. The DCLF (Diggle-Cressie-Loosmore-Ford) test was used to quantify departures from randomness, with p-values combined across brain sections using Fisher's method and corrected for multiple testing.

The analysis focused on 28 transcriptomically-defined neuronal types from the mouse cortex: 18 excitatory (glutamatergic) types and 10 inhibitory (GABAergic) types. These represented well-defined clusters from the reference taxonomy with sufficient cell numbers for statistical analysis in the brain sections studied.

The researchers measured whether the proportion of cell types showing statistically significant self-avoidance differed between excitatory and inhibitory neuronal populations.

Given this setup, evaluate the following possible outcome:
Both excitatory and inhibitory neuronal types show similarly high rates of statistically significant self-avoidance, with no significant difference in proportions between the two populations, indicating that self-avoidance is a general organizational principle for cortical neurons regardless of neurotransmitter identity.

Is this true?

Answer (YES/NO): YES